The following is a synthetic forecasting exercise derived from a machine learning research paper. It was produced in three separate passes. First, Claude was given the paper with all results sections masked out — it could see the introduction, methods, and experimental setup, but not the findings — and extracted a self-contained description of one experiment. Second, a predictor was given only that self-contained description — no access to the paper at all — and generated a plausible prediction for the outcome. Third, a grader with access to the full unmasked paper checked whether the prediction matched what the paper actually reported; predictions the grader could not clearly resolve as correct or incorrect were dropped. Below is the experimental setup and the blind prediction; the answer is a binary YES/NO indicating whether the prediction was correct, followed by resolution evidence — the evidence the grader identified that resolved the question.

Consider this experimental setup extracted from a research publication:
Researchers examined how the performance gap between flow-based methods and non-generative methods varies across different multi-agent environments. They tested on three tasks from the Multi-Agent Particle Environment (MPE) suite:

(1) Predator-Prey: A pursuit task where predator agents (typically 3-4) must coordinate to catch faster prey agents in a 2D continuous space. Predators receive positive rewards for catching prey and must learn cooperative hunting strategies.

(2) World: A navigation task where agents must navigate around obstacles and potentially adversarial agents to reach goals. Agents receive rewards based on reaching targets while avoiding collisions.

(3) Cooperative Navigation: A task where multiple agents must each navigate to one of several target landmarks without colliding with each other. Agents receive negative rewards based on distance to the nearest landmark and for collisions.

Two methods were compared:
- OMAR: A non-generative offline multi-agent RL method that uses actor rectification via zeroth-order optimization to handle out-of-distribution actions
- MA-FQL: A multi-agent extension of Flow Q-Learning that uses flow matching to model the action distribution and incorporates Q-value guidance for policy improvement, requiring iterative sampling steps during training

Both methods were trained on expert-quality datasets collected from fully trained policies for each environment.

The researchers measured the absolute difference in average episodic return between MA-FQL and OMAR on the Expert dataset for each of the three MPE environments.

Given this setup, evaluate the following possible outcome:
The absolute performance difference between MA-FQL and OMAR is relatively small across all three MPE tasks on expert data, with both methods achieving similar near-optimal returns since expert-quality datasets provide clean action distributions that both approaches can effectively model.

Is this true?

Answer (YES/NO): NO